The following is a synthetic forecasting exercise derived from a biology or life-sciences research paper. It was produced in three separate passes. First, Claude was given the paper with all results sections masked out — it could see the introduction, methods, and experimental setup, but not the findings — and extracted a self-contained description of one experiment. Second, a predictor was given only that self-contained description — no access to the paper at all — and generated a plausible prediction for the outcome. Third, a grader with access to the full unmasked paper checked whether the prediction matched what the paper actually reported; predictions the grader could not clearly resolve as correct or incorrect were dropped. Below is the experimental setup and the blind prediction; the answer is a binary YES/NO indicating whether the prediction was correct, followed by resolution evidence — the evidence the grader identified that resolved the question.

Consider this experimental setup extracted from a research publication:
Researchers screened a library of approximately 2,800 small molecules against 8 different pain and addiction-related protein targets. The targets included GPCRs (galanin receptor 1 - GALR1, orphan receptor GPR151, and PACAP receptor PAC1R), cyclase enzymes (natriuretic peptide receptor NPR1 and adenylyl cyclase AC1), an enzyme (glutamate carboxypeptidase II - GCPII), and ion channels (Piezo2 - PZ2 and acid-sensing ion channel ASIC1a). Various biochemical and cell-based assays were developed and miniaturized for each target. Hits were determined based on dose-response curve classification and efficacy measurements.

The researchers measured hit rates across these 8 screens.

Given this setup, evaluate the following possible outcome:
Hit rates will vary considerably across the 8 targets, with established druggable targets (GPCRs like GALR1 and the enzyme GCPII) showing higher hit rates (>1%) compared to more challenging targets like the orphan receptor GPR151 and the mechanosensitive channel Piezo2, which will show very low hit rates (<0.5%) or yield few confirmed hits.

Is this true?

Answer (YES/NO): NO